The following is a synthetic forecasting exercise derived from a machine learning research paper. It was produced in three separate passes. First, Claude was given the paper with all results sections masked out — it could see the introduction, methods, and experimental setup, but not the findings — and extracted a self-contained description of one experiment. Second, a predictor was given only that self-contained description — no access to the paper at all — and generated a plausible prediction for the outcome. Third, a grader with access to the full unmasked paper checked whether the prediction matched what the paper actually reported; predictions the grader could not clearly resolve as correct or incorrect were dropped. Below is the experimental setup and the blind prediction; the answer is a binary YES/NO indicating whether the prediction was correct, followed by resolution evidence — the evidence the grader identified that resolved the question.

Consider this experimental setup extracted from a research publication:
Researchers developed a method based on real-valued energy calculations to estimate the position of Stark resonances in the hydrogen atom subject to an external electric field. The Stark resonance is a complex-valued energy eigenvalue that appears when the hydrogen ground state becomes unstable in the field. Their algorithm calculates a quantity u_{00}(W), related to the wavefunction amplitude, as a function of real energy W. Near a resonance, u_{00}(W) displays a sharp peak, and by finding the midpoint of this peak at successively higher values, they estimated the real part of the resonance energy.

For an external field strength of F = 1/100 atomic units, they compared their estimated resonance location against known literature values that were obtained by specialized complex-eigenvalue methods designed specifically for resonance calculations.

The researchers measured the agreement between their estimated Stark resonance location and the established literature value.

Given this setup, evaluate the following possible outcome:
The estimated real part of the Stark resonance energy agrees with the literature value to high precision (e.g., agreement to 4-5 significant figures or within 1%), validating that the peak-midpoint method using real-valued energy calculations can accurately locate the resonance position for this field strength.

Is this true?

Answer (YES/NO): YES